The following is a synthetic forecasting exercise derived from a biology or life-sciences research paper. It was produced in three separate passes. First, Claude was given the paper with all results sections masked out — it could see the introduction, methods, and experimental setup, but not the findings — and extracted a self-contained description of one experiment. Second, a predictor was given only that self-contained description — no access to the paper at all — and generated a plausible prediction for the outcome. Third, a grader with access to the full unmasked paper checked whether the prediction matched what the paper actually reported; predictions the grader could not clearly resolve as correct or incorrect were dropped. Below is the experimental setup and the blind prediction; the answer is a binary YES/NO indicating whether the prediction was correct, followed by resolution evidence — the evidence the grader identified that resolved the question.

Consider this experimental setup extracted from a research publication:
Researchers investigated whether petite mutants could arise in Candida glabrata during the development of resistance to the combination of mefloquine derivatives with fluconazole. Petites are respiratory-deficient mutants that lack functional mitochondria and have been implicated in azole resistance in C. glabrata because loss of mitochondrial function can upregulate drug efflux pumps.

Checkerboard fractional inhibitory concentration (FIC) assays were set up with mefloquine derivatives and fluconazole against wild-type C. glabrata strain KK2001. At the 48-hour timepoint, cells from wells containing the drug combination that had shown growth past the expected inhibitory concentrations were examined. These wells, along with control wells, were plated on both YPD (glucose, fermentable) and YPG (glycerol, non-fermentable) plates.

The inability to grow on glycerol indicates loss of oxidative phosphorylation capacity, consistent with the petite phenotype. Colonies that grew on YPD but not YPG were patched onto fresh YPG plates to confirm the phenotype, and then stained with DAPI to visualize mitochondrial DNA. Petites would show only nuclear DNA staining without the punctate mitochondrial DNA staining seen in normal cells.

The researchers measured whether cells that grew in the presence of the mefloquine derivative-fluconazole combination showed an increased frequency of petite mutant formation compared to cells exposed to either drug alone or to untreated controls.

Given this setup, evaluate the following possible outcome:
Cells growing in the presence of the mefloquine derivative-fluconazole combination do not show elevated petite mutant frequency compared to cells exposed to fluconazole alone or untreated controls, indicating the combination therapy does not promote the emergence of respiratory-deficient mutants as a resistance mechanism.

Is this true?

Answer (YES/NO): NO